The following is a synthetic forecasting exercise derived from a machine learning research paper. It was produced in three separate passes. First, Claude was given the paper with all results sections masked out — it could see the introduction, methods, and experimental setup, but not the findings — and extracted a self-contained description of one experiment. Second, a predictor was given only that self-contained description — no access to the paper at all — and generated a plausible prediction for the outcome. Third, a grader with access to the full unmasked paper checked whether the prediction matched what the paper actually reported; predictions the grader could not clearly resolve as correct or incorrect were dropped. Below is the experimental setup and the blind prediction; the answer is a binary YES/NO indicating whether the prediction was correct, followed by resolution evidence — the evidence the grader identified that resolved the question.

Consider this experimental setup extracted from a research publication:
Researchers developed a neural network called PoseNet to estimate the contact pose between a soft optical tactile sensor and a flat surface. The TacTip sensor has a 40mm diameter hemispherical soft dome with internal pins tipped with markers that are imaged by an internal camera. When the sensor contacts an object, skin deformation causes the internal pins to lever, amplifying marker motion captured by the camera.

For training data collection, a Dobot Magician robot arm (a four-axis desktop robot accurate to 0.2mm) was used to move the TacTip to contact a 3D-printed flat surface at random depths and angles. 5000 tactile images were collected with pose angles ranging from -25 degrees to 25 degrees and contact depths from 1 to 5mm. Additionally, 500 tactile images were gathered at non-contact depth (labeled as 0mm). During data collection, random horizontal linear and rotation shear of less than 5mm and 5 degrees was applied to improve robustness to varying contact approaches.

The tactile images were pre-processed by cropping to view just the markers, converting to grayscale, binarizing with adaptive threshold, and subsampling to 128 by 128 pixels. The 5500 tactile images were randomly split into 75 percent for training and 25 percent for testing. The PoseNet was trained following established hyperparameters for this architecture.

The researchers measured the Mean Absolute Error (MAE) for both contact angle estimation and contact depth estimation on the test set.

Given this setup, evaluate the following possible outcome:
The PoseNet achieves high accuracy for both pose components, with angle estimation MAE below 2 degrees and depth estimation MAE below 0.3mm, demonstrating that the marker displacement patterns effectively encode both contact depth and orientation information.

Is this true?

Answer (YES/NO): YES